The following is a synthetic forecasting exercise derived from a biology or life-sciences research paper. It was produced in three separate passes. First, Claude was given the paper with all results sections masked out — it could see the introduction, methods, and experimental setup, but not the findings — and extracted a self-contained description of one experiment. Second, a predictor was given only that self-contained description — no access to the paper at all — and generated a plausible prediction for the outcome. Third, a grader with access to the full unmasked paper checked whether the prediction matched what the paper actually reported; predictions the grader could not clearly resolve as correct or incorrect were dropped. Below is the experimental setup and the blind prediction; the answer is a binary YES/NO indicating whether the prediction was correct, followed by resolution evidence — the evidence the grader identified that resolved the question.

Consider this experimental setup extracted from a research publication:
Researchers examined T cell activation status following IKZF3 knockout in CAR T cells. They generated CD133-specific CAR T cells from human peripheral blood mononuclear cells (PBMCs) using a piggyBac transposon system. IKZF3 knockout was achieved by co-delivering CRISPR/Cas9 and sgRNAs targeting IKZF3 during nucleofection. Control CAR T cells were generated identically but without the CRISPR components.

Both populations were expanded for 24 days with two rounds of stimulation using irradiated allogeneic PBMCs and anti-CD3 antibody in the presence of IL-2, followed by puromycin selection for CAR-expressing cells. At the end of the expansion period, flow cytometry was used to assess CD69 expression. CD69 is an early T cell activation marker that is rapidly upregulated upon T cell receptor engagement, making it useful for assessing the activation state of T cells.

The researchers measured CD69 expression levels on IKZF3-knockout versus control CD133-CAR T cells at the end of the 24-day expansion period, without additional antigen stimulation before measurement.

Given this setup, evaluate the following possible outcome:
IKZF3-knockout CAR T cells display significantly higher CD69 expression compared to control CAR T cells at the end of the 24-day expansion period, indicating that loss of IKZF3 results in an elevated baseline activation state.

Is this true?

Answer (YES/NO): YES